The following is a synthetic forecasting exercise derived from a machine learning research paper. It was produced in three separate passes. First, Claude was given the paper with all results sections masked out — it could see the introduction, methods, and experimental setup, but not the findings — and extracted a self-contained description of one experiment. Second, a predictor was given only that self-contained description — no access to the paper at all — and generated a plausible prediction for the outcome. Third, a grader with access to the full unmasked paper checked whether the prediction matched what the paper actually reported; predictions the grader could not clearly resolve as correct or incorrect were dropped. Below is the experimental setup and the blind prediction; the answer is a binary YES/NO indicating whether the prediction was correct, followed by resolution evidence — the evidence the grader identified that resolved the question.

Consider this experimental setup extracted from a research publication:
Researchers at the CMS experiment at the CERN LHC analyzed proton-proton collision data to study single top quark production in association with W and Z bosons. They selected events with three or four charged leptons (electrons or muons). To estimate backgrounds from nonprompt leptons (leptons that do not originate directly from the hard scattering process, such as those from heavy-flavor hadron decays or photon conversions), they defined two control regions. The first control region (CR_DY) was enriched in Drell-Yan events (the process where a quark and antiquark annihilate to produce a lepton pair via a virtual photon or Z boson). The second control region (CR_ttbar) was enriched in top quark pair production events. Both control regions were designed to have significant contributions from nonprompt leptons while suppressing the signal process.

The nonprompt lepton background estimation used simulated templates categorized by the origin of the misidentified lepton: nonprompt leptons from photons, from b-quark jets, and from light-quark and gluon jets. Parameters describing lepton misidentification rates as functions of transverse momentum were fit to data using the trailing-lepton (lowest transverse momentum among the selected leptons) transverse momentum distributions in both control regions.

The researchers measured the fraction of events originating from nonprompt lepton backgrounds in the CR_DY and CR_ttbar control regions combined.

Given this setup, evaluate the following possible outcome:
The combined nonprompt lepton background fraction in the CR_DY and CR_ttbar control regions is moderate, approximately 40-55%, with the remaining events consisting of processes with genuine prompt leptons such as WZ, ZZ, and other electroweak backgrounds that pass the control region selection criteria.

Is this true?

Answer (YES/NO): NO